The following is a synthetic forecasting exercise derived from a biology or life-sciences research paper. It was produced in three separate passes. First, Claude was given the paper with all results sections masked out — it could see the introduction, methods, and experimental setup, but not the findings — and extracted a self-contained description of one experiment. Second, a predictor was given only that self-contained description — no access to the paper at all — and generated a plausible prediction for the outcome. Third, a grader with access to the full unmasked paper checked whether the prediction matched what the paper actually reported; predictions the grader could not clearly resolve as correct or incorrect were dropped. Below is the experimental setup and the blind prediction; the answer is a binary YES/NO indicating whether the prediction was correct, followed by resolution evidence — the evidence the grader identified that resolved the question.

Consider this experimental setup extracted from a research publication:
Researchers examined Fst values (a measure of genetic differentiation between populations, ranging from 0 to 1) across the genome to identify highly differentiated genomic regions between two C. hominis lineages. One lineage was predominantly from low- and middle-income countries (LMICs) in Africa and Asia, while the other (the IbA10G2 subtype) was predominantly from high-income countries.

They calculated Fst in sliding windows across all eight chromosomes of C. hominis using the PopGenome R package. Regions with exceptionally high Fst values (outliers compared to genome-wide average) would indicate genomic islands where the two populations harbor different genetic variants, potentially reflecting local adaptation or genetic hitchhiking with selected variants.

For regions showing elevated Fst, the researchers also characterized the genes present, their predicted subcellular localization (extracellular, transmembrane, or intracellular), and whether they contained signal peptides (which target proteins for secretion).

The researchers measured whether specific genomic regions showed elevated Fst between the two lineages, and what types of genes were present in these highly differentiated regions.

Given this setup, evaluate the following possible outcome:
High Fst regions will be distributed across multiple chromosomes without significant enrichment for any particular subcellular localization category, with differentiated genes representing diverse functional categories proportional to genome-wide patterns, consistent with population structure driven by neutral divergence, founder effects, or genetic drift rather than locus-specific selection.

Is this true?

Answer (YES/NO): NO